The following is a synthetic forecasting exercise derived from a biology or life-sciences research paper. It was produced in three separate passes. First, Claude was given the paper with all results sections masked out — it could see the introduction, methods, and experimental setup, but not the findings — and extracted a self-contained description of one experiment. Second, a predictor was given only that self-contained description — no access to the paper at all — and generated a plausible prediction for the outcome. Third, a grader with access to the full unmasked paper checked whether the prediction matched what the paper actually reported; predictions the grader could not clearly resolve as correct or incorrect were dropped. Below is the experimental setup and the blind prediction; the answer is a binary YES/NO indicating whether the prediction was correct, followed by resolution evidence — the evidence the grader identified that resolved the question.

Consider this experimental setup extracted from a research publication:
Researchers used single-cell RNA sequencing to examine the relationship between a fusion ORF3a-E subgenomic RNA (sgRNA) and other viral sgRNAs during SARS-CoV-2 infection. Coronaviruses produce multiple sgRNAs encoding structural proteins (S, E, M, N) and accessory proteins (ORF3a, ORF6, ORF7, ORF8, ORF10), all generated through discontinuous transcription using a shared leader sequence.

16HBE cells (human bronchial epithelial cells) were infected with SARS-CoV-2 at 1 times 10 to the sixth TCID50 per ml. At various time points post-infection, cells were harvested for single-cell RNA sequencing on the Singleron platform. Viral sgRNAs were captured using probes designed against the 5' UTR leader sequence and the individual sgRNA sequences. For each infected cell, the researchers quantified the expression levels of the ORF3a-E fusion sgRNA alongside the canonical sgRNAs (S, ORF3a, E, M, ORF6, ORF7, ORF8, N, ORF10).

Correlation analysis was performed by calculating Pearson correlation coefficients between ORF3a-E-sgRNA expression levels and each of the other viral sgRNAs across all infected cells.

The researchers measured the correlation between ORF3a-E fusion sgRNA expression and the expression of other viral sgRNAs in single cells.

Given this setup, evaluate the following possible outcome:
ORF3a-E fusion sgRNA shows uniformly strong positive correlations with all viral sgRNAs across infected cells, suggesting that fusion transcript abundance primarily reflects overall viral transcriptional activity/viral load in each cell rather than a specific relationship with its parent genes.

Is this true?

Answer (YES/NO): NO